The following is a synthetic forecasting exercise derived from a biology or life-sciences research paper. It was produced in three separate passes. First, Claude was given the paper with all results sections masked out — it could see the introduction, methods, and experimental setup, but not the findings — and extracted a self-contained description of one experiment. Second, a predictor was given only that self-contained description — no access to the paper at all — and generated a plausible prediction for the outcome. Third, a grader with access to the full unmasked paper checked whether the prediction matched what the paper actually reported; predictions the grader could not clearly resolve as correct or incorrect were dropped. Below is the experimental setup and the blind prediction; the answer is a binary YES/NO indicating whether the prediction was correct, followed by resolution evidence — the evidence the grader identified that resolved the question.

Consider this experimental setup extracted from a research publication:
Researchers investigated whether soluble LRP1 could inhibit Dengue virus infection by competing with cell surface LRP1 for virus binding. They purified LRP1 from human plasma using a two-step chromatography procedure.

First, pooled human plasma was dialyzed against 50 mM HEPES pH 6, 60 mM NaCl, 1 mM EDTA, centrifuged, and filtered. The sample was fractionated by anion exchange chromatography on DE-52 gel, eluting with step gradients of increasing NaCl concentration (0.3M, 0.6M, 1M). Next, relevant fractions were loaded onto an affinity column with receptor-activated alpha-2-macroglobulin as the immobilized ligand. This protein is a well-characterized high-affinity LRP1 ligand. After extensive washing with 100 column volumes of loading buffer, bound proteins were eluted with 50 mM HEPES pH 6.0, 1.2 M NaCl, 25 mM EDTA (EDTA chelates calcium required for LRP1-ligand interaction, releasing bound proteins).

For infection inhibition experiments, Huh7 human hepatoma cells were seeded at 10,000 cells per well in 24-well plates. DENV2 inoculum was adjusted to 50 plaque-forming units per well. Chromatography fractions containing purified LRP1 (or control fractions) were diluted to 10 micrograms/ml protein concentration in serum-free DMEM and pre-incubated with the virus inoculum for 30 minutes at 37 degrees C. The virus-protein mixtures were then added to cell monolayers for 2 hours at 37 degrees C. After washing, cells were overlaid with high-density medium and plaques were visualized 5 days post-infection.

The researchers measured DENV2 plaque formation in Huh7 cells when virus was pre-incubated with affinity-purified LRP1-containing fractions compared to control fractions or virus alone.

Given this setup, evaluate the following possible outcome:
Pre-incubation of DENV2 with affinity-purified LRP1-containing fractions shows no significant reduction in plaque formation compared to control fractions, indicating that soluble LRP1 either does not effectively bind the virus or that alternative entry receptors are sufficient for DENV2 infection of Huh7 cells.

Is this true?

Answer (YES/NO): NO